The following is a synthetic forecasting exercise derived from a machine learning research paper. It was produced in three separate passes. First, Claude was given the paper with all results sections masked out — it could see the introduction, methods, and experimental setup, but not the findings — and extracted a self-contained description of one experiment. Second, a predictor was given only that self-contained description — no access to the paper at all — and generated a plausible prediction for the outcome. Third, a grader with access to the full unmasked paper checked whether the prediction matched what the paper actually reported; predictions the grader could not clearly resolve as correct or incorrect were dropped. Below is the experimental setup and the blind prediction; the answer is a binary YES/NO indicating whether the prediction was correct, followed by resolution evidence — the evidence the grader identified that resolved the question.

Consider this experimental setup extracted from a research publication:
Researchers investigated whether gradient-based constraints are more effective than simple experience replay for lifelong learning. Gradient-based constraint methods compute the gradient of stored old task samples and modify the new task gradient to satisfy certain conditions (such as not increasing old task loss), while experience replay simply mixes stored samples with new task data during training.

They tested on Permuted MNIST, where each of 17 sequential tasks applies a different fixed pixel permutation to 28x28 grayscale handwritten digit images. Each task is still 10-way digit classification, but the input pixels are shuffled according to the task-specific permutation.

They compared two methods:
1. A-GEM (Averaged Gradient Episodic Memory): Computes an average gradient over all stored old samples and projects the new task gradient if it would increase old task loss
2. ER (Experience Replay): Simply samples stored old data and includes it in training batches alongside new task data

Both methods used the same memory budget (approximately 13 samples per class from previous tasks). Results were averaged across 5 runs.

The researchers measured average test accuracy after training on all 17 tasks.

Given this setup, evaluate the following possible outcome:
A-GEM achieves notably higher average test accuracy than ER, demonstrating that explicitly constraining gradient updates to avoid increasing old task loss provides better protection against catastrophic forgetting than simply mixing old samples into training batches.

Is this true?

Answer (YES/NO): NO